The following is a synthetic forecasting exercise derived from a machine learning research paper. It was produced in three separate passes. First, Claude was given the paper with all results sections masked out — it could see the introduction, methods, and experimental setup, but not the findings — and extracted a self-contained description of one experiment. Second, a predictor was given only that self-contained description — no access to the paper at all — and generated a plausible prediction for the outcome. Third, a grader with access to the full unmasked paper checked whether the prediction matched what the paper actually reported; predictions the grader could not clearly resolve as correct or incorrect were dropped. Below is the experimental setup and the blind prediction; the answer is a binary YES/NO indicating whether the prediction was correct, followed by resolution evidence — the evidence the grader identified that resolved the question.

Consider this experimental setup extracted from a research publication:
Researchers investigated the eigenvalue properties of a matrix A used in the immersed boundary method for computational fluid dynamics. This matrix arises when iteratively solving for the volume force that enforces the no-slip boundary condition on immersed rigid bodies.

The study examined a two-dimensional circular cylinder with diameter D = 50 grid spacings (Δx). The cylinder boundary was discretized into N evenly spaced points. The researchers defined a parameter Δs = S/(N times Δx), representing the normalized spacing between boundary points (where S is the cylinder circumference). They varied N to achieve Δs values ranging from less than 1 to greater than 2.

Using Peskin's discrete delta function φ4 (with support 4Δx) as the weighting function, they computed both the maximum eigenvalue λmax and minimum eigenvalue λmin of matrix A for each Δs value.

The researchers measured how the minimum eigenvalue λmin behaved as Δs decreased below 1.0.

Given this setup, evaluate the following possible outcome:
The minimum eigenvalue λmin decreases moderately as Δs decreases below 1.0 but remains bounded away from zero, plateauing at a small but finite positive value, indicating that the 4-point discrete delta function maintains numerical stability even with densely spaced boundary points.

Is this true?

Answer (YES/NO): NO